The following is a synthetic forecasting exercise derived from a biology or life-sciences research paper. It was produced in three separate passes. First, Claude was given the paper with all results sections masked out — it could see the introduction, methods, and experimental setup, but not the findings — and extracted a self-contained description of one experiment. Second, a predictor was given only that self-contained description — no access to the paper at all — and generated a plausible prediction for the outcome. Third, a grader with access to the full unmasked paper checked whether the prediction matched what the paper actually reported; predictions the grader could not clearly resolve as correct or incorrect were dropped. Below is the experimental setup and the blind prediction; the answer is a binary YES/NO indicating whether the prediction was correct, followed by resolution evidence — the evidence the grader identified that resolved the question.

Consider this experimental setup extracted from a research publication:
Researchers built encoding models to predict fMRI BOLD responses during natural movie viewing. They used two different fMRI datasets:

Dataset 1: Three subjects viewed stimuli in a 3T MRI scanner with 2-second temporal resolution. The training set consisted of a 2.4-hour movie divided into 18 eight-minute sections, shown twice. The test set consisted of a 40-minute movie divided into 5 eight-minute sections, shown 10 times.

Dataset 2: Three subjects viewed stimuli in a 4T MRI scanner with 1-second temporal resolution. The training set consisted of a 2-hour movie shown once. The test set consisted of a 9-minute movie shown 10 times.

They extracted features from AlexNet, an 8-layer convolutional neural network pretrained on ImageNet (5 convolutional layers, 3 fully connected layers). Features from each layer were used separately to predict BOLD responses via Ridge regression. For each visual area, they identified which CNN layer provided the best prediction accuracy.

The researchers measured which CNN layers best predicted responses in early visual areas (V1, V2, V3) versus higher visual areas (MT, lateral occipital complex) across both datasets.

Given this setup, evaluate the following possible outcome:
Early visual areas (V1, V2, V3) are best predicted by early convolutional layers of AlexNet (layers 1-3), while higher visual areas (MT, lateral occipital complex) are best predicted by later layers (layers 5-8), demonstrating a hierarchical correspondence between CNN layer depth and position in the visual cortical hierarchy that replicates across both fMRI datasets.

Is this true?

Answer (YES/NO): NO